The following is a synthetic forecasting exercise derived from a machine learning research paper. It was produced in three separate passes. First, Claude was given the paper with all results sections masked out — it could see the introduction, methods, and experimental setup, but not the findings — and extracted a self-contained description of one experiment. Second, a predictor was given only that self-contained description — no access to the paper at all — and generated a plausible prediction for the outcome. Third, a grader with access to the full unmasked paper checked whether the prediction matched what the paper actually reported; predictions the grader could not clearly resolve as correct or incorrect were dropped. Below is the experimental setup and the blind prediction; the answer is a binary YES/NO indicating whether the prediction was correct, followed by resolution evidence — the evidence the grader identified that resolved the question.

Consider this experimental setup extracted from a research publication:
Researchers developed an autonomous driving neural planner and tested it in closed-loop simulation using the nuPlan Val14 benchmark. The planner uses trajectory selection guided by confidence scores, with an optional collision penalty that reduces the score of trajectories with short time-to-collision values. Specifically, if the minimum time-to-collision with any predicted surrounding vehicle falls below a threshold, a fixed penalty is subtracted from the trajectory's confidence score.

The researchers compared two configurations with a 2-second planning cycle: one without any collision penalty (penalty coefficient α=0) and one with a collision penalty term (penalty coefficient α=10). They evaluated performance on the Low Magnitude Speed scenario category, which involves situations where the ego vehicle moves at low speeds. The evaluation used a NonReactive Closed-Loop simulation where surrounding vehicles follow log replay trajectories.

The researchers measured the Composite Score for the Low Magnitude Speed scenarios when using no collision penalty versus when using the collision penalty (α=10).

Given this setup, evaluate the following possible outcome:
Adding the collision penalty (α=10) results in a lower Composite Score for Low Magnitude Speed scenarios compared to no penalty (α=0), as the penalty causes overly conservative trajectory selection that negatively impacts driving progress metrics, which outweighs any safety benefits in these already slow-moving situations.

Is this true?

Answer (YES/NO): NO